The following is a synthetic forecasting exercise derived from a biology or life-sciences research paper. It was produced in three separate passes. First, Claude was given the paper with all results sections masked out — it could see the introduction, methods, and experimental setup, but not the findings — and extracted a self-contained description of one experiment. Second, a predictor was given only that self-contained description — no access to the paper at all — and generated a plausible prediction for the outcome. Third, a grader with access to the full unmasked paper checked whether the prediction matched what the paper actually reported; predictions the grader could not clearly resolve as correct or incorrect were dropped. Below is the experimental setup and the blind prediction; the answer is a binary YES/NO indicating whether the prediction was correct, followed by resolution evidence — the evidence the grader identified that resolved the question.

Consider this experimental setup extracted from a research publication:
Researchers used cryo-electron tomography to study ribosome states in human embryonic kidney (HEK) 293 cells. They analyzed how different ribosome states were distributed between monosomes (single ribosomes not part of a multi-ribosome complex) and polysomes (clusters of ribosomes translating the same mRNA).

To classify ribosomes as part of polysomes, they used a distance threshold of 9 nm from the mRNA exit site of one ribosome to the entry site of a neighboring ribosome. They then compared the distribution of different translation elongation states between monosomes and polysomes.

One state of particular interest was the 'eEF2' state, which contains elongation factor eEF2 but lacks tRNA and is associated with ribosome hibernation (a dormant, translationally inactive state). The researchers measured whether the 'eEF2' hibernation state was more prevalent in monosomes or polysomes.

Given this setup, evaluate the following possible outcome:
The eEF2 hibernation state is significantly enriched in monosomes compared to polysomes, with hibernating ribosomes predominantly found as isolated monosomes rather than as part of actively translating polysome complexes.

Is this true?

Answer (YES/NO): YES